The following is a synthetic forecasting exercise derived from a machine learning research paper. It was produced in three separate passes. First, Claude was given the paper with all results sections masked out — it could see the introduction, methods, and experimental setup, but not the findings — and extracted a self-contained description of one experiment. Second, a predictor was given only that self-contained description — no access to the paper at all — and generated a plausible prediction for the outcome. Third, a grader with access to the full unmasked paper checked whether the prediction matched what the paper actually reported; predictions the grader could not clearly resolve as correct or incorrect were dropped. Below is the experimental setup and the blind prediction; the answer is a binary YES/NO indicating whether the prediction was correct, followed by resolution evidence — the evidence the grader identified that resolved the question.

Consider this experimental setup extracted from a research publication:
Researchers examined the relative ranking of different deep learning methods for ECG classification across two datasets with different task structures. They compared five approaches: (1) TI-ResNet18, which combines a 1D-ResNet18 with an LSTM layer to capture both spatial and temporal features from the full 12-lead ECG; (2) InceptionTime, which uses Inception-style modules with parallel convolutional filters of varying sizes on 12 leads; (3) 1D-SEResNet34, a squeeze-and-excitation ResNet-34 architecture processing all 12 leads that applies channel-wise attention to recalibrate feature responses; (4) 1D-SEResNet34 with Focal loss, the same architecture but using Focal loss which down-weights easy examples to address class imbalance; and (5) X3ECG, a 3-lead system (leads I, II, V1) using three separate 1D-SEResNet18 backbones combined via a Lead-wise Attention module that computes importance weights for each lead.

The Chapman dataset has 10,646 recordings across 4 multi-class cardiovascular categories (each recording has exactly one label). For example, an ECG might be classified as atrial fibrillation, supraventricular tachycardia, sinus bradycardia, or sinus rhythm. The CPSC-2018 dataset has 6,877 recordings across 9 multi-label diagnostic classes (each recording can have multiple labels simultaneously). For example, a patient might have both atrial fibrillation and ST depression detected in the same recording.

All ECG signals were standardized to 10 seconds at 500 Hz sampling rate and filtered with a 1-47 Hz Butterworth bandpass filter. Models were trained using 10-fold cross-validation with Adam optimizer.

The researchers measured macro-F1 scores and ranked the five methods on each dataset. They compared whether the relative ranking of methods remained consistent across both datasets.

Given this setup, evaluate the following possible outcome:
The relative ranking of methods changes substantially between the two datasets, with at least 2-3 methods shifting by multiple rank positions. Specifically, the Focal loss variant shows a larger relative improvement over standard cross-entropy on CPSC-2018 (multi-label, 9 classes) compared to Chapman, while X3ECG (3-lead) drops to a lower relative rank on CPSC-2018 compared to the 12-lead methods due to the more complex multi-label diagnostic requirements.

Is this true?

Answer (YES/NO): NO